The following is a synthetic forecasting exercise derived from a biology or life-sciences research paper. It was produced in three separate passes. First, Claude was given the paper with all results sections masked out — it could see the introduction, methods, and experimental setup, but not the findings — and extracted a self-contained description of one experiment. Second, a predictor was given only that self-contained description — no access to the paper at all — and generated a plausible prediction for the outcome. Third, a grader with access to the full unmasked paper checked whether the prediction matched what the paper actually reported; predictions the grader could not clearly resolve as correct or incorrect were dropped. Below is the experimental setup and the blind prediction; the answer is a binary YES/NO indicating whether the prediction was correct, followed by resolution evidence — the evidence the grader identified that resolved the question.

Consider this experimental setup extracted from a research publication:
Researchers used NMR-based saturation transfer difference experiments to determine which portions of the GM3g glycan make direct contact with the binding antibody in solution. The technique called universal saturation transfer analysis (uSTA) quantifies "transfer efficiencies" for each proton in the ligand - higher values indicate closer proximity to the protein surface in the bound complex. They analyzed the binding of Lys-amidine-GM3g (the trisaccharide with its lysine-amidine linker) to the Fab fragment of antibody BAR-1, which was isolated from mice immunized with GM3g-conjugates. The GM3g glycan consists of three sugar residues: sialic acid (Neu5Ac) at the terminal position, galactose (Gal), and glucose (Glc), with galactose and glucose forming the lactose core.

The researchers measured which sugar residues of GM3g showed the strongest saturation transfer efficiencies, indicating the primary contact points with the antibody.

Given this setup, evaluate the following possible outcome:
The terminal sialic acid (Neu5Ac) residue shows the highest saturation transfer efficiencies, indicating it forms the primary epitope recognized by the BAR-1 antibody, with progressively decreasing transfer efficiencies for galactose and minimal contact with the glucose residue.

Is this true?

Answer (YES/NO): NO